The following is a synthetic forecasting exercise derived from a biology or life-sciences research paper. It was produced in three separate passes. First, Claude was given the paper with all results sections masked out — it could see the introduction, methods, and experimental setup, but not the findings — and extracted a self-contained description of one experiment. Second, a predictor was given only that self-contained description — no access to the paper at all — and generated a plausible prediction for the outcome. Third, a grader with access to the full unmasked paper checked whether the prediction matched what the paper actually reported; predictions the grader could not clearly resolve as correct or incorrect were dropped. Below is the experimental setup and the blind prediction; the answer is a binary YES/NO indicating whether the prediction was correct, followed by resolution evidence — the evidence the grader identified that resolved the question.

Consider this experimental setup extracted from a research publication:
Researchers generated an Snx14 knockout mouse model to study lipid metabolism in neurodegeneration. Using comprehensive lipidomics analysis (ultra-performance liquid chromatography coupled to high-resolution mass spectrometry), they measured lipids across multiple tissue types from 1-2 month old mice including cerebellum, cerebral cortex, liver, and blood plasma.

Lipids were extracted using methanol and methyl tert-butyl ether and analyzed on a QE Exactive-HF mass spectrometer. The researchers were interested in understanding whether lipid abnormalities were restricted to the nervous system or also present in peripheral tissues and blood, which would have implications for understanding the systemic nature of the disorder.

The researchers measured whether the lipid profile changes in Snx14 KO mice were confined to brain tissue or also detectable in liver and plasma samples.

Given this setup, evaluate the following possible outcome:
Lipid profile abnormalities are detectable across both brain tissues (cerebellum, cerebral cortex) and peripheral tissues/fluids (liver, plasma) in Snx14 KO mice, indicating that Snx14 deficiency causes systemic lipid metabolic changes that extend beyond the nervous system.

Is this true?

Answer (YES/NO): NO